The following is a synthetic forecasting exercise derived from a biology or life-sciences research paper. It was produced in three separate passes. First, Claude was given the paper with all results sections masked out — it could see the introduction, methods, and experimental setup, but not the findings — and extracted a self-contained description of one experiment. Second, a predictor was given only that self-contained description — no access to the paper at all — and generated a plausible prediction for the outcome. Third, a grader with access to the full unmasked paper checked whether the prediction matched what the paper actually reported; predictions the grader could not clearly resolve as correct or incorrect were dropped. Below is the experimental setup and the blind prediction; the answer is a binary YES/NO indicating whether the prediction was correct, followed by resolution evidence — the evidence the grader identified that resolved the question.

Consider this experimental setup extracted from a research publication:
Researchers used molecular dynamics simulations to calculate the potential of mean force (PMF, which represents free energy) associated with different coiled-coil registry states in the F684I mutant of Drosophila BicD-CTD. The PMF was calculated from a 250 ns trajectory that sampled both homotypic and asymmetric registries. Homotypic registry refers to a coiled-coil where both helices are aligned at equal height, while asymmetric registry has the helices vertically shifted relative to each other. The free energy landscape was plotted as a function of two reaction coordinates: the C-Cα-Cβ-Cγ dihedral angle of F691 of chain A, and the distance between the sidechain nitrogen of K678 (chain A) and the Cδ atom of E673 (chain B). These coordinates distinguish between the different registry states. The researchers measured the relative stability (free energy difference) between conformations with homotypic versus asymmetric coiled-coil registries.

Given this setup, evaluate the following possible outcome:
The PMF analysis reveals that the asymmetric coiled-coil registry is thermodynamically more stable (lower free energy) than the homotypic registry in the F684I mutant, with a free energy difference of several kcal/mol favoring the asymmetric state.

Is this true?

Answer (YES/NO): NO